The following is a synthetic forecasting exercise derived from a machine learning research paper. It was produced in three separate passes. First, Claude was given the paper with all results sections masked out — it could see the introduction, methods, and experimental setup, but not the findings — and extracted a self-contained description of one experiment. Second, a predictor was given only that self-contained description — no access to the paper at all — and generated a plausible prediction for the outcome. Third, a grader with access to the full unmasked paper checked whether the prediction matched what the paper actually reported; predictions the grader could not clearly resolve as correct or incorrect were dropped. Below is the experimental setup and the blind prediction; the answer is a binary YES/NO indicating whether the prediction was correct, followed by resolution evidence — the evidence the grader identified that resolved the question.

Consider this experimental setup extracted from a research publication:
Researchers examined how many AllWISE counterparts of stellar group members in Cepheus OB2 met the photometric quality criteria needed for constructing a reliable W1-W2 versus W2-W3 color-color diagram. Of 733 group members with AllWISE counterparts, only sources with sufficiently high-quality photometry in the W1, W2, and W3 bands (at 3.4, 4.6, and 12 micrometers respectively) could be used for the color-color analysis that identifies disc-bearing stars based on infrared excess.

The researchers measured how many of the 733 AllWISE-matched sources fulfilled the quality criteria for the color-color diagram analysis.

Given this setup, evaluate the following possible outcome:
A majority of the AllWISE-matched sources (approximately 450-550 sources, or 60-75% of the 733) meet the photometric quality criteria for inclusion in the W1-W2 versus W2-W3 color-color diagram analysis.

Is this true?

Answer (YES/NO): NO